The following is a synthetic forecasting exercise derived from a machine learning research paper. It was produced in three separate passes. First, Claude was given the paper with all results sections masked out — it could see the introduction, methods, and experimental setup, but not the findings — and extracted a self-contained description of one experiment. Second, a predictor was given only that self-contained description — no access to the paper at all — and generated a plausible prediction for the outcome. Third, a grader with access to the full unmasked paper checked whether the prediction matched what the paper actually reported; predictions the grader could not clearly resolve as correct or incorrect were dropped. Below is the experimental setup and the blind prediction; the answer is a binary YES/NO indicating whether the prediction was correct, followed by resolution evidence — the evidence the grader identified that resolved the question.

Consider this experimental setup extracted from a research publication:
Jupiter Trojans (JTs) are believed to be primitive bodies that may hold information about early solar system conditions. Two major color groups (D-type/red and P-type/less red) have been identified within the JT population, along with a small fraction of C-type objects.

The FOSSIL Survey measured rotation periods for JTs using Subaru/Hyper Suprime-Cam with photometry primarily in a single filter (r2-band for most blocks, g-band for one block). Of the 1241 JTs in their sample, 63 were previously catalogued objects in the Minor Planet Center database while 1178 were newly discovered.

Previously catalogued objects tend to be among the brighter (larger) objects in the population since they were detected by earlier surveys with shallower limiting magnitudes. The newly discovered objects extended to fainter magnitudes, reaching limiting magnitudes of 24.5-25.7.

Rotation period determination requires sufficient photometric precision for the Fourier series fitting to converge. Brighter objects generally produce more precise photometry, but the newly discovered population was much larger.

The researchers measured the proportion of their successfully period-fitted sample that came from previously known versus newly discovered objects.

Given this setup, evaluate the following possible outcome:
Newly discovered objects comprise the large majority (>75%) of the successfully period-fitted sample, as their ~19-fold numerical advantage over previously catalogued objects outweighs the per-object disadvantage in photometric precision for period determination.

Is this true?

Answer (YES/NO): NO